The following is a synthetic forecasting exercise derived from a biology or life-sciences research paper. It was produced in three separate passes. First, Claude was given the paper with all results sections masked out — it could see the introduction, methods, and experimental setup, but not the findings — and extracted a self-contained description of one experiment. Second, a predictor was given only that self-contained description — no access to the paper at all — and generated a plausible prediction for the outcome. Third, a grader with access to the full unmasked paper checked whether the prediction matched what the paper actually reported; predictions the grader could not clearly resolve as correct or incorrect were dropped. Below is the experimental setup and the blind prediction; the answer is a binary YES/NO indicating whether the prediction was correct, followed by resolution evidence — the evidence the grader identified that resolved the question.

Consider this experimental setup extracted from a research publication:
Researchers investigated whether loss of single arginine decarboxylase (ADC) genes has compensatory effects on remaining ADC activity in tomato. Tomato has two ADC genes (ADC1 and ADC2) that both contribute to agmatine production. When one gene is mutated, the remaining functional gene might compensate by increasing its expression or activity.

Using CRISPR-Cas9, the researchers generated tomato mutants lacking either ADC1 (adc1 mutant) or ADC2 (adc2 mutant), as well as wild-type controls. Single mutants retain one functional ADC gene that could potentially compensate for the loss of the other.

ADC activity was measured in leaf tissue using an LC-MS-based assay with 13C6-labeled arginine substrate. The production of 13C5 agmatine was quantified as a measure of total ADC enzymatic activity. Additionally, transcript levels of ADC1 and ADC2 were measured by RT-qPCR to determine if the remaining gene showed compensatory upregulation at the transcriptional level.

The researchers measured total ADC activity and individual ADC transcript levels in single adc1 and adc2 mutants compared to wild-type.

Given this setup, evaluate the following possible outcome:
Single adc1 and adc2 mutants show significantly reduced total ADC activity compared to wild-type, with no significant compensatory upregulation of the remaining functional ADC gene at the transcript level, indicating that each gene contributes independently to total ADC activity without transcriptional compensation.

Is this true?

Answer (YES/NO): NO